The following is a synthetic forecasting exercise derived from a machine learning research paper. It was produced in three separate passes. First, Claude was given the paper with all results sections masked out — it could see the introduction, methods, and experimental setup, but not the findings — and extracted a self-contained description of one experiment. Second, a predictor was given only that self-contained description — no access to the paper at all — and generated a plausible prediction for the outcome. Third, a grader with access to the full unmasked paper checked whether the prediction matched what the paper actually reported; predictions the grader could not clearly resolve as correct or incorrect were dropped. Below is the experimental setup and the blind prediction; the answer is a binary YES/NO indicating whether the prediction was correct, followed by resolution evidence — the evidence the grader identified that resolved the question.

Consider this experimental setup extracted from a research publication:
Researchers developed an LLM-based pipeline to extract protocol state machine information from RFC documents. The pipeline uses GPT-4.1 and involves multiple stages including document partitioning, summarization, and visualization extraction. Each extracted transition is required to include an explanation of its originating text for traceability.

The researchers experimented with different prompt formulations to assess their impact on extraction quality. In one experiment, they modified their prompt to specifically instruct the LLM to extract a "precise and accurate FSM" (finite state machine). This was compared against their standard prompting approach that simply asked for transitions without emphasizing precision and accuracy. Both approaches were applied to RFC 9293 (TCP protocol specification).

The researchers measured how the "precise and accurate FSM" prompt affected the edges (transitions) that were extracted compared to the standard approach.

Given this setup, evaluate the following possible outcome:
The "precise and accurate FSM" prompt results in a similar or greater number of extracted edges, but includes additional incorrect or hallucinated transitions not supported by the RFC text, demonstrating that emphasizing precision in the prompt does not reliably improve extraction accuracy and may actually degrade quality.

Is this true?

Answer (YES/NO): NO